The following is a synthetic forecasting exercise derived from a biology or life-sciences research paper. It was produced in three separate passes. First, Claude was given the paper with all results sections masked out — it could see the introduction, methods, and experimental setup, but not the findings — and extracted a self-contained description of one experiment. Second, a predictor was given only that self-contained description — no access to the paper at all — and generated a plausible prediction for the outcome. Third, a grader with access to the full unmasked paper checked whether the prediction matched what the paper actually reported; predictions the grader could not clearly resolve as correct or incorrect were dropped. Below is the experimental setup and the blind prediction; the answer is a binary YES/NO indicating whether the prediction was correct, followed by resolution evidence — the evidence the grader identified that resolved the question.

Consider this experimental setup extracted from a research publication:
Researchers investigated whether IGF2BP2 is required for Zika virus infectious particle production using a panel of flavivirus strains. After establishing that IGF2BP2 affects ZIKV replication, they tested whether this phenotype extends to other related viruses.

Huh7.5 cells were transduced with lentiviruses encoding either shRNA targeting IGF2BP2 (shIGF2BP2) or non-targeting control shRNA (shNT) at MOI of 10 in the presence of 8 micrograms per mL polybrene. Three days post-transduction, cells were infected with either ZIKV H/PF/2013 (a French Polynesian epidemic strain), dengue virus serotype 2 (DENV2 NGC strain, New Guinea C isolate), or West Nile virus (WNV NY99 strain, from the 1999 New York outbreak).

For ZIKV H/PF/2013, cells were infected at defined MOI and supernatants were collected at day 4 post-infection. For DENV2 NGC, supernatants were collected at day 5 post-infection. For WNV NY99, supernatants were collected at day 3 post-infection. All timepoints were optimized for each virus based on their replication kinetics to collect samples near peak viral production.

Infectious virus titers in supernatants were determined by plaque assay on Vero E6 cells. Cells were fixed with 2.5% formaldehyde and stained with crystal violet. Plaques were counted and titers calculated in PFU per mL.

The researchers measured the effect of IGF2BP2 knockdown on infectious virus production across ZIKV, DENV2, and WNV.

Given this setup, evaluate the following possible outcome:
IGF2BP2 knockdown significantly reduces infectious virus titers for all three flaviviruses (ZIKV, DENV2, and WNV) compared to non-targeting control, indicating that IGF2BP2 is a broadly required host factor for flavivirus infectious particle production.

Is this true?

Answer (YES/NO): NO